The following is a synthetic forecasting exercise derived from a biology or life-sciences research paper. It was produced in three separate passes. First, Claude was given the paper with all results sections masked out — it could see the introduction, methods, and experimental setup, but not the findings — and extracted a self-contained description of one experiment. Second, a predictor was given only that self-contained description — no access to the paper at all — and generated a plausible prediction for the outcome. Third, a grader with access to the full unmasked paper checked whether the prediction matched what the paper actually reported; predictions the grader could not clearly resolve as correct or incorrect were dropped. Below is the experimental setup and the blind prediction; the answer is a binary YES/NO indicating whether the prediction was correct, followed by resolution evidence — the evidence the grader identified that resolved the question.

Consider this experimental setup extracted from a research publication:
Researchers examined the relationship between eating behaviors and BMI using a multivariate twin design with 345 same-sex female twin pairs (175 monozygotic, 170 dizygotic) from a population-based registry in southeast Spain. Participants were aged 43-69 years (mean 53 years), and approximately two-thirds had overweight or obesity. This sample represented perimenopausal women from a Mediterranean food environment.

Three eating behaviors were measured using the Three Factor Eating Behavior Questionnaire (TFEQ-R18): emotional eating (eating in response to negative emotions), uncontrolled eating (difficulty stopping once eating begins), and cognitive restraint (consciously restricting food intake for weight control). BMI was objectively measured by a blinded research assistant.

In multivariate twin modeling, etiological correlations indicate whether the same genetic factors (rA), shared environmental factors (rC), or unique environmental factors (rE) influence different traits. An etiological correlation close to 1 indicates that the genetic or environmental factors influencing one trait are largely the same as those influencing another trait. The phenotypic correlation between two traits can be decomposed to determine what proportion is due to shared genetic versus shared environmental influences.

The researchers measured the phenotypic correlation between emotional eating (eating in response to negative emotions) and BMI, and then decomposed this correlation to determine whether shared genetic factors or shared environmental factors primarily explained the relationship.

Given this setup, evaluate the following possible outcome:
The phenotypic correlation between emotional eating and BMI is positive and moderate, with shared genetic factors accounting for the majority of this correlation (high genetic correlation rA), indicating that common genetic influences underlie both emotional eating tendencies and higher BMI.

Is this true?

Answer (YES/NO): NO